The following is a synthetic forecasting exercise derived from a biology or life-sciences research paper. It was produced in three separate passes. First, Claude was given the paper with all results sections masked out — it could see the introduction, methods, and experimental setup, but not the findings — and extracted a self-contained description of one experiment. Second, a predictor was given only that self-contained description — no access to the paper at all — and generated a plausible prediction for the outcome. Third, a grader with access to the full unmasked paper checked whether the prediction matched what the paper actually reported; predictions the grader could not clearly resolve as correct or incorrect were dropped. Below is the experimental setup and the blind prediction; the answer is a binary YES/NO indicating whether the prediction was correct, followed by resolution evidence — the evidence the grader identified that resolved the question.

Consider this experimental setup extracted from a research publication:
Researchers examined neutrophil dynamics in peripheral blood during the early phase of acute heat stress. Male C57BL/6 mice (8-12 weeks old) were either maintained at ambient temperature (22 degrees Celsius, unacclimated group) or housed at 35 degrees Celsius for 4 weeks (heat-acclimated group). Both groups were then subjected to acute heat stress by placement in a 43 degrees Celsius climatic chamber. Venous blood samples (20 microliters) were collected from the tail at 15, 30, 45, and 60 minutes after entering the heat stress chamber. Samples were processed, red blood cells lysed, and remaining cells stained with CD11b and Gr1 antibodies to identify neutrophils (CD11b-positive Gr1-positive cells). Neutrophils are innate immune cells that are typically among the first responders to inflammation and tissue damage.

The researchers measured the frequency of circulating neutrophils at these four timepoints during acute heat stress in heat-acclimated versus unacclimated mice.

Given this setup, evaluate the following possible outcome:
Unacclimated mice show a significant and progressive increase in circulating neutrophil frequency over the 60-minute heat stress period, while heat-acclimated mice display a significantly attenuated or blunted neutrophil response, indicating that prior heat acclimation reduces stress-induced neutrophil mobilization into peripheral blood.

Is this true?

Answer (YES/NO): YES